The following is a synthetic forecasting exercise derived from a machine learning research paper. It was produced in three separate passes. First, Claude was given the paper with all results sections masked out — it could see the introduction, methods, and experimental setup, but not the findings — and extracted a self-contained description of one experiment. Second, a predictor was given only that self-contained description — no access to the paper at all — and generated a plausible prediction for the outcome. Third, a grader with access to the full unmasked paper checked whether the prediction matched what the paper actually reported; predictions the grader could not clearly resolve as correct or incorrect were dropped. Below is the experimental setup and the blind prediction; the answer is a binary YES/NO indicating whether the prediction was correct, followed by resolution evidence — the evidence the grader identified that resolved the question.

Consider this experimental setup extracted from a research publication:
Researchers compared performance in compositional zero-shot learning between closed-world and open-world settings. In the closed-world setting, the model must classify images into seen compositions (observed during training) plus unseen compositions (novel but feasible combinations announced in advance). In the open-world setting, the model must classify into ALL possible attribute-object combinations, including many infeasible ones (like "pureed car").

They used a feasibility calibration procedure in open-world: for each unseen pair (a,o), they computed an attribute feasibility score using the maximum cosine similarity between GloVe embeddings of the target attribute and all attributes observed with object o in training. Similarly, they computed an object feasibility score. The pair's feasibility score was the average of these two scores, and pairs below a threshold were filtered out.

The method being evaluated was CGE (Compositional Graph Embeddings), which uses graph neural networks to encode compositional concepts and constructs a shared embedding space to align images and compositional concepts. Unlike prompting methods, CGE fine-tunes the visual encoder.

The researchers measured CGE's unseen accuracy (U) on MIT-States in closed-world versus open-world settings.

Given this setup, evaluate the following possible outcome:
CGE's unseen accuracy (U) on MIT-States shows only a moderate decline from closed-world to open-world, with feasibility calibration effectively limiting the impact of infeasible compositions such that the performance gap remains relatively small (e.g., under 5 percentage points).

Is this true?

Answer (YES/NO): NO